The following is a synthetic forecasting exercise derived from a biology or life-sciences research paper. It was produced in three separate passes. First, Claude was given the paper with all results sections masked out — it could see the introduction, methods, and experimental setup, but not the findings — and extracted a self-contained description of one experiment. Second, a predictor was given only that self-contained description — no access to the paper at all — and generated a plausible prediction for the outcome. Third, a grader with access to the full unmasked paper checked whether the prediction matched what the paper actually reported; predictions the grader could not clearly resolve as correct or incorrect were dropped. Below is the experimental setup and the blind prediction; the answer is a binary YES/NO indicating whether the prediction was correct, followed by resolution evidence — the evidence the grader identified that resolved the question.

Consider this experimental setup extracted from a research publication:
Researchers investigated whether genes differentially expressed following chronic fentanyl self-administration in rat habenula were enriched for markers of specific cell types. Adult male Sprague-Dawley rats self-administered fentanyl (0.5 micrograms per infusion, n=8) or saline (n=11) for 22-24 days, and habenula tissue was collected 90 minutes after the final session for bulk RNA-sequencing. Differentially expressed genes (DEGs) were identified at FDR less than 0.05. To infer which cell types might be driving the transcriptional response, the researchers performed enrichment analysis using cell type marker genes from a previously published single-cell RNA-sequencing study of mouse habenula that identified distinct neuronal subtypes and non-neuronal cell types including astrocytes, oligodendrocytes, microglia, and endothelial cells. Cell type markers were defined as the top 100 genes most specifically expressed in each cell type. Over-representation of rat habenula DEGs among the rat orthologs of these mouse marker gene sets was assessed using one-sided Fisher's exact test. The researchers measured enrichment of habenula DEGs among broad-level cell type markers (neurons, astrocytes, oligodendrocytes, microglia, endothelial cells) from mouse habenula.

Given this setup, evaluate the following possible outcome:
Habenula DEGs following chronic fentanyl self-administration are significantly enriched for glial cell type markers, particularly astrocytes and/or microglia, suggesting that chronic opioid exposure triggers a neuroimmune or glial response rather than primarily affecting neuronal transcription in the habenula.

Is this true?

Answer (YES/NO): NO